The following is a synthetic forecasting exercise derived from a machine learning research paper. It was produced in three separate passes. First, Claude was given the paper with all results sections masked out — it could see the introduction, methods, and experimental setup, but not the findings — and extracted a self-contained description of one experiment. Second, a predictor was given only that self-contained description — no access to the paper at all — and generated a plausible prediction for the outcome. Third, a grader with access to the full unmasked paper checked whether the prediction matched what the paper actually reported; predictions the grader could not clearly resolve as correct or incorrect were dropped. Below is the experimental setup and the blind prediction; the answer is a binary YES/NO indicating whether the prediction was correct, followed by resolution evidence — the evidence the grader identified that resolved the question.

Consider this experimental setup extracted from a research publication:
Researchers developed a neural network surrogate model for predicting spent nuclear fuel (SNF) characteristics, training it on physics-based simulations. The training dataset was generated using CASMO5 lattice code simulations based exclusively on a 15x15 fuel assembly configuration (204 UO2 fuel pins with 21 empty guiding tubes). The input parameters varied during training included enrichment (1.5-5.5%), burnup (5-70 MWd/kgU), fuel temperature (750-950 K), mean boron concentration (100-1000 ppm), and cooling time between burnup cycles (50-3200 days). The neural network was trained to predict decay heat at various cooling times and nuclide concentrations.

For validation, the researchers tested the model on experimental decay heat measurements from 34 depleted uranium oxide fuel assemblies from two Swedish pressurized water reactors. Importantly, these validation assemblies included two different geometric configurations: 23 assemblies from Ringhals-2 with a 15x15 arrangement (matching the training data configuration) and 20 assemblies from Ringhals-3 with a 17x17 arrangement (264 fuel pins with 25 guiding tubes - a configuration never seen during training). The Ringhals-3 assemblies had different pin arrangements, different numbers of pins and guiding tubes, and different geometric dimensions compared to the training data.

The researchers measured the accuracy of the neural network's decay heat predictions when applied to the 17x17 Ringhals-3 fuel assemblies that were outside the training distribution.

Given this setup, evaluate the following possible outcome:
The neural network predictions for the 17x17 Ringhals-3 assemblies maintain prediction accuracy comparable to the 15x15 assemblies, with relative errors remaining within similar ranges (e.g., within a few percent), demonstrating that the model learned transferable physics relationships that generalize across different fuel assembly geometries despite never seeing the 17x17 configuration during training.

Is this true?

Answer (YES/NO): YES